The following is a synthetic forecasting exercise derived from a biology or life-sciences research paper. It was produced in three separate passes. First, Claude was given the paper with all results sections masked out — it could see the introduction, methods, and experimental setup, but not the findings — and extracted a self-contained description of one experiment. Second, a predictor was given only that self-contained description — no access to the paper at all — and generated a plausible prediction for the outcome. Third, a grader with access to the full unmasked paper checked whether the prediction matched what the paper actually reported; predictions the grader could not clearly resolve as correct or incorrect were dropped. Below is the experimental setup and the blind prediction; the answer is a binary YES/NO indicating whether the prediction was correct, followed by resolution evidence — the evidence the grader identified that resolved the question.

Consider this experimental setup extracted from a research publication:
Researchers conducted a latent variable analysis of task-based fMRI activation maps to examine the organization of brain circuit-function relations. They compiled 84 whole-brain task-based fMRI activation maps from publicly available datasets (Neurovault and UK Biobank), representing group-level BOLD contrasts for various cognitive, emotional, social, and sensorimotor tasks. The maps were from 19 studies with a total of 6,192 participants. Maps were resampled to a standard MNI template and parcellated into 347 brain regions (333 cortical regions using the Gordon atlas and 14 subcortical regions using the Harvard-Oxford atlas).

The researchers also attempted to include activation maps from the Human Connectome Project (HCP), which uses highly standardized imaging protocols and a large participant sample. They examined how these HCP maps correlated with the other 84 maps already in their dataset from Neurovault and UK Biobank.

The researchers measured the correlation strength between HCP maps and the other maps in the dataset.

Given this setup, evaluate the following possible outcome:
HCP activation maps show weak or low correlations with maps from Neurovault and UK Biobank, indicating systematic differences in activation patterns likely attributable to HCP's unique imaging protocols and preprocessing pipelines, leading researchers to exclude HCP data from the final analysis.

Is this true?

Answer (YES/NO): NO